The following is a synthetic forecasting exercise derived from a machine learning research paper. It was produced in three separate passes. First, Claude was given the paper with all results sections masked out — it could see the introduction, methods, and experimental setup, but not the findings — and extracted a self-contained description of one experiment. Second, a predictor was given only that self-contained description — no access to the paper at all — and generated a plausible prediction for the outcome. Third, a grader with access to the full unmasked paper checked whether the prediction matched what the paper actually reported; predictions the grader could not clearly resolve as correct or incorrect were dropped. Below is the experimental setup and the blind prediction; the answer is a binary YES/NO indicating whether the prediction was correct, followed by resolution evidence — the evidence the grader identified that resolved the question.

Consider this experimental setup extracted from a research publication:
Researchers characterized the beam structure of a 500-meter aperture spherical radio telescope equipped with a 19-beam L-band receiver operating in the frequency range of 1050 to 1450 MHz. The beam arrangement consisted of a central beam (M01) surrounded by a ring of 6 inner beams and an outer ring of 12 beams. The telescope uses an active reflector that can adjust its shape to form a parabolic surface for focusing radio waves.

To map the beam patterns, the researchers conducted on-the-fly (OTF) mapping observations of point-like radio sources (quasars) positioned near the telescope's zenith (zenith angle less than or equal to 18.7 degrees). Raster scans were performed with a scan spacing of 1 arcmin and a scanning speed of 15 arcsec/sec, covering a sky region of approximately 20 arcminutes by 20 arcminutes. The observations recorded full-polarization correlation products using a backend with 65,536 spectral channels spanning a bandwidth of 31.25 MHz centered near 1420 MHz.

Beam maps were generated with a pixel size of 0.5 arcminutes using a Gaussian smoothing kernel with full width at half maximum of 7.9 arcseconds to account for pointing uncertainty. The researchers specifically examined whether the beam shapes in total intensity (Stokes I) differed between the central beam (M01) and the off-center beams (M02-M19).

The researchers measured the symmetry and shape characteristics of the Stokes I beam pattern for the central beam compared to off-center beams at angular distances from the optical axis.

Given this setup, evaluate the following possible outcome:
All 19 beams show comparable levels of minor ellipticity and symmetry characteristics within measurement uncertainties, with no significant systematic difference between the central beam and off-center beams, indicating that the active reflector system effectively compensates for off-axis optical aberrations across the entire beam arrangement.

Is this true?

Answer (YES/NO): NO